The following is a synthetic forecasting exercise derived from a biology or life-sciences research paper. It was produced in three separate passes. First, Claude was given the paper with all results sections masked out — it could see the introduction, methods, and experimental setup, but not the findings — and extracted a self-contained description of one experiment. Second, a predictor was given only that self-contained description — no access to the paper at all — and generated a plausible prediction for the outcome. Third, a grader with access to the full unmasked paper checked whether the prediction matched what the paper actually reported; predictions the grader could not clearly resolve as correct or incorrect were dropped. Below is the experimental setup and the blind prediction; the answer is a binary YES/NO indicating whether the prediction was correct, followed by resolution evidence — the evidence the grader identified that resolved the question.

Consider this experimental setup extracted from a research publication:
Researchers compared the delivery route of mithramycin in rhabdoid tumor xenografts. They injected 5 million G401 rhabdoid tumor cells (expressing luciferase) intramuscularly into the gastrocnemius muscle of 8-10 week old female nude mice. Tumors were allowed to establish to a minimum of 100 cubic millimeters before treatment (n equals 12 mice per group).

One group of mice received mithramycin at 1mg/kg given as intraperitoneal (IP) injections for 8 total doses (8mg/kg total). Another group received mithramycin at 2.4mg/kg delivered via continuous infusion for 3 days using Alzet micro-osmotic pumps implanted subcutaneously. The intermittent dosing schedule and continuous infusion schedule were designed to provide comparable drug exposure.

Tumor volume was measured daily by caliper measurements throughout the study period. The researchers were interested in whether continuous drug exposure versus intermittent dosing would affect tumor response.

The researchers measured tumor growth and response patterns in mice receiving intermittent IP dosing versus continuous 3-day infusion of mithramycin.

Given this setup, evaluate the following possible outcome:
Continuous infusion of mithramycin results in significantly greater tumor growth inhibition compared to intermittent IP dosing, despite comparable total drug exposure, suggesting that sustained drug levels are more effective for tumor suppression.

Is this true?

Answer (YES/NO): YES